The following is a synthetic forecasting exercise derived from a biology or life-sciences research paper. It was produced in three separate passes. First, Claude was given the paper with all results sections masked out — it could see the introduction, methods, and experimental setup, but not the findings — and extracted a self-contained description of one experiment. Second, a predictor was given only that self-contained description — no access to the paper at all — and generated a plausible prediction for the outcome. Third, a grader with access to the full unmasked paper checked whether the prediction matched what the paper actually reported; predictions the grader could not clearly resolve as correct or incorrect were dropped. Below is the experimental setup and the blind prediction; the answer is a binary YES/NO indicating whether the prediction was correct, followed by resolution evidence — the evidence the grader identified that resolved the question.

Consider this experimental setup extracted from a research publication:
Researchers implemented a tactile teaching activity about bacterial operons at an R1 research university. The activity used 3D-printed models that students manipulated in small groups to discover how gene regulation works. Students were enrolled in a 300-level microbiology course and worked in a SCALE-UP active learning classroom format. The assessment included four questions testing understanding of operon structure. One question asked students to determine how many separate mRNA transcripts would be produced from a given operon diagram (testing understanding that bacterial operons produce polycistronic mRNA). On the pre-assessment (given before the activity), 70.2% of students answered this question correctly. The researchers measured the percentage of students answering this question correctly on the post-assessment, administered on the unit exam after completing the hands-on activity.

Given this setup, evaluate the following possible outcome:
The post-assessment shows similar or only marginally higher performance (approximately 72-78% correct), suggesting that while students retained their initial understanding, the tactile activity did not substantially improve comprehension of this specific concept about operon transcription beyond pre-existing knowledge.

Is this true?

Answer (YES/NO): NO